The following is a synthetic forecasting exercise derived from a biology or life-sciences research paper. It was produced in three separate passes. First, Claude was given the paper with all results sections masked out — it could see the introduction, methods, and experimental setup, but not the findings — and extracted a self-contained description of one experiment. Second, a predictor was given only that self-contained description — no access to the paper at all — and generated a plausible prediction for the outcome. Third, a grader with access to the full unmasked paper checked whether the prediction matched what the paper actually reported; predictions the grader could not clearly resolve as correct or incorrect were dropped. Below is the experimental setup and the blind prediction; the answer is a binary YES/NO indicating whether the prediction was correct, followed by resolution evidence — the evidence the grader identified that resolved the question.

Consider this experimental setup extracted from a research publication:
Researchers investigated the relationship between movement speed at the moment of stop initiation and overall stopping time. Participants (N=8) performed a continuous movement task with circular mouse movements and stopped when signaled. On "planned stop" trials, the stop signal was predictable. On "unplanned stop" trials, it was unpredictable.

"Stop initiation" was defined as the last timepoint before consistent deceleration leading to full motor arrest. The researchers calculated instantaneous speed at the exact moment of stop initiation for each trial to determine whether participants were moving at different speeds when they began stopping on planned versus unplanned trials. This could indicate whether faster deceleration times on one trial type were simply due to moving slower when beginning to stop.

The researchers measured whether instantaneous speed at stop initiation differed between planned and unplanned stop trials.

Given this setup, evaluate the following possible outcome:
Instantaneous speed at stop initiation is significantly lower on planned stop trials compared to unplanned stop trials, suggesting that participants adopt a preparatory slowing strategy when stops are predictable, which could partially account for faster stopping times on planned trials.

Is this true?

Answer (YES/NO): NO